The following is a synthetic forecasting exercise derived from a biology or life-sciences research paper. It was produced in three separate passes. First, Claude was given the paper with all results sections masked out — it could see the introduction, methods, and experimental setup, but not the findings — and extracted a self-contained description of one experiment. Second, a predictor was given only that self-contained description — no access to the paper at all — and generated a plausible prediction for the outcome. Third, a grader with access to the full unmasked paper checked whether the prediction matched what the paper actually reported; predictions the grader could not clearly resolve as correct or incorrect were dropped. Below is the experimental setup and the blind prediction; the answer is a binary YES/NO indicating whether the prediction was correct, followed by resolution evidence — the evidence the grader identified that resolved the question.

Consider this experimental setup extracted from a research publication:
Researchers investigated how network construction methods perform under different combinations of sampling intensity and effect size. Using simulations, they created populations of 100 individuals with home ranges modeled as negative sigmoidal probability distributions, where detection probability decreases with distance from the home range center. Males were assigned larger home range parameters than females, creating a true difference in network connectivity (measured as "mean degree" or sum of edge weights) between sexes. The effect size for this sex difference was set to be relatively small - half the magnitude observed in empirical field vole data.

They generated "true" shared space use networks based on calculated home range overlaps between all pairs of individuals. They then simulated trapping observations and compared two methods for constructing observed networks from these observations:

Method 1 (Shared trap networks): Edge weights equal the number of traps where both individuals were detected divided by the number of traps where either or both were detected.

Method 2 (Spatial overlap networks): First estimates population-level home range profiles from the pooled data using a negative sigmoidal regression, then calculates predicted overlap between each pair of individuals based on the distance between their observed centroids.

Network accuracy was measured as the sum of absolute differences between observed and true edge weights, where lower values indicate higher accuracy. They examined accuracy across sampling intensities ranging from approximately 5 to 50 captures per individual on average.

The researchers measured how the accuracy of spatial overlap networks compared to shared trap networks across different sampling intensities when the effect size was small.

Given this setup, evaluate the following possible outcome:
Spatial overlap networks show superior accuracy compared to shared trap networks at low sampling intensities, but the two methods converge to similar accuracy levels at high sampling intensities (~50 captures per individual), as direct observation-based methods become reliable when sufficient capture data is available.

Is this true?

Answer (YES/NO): NO